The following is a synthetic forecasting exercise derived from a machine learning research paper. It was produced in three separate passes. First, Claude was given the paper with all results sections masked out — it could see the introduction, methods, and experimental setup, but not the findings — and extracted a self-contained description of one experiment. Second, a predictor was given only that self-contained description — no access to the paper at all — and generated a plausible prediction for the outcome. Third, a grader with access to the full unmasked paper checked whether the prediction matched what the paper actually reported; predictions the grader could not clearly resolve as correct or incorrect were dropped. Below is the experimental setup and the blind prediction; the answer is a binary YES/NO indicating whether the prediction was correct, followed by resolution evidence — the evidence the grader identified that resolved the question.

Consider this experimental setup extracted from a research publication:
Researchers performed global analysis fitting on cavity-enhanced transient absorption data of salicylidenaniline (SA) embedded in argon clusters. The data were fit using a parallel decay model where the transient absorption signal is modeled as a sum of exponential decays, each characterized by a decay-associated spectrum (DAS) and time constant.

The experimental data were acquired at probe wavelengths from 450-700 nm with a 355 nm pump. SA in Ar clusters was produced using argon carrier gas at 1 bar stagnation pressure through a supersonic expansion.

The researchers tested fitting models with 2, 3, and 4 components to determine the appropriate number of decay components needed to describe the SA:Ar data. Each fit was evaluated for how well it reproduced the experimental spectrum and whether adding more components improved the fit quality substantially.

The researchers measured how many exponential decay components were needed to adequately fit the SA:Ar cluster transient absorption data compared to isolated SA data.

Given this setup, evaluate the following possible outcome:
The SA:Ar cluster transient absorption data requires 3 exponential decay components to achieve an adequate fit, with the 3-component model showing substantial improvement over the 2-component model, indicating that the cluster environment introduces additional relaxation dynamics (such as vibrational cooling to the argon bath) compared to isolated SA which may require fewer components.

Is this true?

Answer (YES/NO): YES